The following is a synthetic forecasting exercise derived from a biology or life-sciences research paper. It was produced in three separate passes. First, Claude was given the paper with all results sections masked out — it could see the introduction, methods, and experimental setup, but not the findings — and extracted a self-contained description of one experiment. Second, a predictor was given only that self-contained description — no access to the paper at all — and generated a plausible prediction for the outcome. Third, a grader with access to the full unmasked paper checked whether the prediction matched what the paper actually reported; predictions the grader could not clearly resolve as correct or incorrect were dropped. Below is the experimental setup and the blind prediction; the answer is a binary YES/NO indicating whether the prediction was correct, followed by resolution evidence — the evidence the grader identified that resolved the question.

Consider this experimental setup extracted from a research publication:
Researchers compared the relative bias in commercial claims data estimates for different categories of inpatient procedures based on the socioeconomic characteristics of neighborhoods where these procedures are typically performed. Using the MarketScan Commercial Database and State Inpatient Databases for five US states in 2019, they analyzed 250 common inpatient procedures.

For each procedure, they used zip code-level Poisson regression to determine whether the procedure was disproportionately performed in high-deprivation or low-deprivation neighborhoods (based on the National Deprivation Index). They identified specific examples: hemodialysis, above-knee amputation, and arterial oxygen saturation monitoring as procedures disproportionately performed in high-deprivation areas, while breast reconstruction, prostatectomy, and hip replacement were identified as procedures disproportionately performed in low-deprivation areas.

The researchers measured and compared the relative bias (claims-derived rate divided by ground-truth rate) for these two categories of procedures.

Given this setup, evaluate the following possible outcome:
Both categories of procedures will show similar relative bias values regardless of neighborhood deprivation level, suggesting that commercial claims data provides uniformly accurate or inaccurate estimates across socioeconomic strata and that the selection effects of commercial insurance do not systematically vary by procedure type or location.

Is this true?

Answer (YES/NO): NO